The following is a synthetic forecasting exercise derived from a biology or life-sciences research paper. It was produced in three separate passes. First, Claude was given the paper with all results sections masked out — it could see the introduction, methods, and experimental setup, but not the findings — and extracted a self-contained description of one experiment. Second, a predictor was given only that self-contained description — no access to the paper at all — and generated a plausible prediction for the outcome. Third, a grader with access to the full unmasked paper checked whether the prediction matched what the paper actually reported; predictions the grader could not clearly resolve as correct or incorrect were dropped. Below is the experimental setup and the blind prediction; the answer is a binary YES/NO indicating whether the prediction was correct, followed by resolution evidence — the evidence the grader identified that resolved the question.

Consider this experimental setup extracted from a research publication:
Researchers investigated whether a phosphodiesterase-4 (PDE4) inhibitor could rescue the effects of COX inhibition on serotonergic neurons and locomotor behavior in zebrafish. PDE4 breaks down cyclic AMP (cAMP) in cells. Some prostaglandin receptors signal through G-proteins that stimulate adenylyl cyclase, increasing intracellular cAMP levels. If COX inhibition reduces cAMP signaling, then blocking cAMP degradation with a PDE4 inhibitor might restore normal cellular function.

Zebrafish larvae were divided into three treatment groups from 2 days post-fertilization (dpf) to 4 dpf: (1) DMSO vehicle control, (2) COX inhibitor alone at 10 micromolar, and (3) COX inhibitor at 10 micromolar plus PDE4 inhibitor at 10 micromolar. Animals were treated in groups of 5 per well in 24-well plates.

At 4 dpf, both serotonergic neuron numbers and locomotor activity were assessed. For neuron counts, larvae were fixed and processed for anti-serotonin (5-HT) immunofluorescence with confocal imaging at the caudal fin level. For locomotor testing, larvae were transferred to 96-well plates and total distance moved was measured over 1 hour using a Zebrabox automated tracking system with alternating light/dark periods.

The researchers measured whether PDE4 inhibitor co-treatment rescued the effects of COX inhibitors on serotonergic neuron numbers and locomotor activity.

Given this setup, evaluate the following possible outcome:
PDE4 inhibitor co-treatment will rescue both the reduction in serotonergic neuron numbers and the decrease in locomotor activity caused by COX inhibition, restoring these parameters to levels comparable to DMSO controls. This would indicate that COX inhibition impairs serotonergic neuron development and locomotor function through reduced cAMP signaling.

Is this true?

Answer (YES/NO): NO